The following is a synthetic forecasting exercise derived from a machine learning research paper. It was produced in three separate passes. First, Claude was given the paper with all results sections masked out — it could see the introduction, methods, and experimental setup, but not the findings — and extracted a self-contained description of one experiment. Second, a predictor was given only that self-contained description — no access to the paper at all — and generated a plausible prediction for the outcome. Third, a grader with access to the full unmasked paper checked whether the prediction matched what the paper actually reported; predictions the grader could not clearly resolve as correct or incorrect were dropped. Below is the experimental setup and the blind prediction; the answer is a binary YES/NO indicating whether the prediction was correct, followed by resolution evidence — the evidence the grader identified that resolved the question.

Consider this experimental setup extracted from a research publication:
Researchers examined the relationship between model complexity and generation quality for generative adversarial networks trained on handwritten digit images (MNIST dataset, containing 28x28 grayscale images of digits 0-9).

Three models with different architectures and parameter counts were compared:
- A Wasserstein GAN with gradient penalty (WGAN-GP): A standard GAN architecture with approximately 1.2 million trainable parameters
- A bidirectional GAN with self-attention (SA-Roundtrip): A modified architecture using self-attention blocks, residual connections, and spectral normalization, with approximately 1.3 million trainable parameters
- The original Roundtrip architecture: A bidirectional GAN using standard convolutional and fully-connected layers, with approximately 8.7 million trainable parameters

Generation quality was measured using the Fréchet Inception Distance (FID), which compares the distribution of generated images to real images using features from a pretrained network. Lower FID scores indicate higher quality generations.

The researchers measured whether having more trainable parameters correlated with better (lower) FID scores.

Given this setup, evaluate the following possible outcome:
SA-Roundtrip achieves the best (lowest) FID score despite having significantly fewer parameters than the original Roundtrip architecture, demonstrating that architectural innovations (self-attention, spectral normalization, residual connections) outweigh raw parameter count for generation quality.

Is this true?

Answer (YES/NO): NO